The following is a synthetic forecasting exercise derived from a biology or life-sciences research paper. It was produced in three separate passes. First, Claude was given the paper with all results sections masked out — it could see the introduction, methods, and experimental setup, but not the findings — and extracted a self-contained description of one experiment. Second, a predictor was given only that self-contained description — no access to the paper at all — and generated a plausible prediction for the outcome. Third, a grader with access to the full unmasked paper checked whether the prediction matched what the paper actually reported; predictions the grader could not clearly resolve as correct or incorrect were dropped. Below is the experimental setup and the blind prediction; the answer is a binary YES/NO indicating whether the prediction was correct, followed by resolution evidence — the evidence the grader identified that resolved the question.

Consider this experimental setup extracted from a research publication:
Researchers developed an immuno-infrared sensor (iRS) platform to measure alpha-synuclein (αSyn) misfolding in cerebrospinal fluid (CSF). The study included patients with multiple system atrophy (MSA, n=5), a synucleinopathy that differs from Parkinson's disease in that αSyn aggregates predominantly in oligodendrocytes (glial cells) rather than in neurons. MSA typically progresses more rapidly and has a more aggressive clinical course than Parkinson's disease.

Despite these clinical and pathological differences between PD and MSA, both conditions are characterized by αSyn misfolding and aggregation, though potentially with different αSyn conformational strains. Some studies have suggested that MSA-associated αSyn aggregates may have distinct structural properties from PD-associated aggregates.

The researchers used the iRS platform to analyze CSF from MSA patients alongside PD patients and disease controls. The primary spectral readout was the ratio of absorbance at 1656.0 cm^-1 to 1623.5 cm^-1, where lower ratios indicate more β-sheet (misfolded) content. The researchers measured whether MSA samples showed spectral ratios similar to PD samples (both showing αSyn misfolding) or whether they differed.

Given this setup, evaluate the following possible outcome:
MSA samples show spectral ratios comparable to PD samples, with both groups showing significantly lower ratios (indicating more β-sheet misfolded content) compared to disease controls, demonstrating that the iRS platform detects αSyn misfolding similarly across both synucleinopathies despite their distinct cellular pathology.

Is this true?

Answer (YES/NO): YES